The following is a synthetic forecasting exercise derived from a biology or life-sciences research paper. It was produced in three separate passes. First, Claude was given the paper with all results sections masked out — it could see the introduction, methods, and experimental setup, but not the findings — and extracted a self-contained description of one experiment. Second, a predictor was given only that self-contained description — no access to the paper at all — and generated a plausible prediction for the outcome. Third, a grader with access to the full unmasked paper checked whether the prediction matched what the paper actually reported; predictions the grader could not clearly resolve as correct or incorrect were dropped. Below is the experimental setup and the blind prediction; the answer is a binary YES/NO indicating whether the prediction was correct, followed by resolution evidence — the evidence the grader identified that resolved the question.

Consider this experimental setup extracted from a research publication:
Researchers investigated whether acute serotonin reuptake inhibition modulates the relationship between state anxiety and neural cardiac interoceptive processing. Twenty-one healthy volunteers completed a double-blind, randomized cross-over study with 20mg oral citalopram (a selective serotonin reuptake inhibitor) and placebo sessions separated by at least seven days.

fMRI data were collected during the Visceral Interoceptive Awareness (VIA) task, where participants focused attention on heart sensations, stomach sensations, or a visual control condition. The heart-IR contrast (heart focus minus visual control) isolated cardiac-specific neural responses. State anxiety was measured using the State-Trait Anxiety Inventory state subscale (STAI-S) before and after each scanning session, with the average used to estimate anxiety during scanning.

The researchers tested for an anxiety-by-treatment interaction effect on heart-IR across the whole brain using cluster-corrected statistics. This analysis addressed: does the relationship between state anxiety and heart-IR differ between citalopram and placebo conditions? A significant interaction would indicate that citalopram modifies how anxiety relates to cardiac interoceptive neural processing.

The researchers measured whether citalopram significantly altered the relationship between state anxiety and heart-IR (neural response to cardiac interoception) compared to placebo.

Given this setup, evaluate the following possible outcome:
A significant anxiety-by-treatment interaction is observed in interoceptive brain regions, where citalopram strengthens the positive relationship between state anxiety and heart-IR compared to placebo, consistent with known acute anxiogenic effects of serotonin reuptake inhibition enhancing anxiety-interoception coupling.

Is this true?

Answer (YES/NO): NO